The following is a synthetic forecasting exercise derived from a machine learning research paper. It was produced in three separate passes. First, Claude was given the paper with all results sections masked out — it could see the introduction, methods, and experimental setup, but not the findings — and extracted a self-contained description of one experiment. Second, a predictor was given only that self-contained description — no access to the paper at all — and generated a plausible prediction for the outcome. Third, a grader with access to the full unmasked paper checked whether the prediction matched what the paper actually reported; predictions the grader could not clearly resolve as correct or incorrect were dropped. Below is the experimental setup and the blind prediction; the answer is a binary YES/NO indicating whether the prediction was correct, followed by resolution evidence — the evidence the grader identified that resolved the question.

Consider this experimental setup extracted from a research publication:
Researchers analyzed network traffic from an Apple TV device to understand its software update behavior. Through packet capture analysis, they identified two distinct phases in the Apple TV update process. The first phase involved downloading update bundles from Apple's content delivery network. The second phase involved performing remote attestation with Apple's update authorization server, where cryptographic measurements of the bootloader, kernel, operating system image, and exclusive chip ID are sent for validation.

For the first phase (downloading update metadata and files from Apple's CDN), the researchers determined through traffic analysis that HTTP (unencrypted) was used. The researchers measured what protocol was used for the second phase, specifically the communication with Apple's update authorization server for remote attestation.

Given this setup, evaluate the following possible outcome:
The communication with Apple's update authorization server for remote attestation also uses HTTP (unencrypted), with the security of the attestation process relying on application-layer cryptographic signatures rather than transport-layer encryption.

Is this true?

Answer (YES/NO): NO